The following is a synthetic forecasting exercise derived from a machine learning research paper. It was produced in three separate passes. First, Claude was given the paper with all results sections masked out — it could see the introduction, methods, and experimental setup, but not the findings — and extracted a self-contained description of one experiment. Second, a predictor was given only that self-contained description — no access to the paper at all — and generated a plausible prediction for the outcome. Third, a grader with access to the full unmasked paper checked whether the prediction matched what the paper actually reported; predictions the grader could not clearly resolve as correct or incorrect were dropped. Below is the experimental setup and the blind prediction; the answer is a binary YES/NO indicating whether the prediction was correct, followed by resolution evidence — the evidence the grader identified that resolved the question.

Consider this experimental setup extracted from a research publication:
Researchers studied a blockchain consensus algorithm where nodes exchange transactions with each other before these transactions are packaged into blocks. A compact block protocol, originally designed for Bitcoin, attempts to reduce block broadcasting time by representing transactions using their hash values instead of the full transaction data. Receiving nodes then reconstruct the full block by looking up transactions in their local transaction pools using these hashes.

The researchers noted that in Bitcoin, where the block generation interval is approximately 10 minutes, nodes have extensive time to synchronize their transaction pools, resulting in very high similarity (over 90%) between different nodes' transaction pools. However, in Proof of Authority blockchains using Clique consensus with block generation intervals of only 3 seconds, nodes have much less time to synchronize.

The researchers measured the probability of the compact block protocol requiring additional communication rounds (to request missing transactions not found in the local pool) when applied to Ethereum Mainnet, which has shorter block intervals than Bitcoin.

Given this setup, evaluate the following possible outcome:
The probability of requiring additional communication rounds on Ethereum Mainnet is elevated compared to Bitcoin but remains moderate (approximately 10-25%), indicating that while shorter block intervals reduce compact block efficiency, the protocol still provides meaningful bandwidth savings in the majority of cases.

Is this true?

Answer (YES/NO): NO